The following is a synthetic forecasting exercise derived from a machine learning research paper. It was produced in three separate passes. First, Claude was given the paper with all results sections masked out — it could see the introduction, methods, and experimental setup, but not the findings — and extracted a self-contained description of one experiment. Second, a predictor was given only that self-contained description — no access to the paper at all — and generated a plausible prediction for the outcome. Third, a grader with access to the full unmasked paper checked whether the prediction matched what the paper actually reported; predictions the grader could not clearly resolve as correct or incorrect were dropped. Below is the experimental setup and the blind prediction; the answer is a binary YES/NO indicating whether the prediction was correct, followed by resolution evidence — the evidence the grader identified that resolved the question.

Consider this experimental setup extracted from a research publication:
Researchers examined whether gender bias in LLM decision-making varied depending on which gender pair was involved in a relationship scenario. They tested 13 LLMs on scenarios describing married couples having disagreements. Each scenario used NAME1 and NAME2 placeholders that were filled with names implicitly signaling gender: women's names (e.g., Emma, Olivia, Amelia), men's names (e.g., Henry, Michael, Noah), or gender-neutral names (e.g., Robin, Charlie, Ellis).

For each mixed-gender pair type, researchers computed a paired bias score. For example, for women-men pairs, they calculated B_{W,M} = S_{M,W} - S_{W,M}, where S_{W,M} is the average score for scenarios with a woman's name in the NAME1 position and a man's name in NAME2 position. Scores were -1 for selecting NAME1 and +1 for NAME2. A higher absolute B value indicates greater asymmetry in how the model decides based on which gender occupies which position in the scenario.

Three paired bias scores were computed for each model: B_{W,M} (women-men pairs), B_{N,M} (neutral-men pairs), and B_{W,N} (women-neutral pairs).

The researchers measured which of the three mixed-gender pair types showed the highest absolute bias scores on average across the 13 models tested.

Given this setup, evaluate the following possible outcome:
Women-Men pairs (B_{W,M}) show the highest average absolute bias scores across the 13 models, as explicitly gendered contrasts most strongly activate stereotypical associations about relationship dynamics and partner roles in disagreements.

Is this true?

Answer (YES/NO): YES